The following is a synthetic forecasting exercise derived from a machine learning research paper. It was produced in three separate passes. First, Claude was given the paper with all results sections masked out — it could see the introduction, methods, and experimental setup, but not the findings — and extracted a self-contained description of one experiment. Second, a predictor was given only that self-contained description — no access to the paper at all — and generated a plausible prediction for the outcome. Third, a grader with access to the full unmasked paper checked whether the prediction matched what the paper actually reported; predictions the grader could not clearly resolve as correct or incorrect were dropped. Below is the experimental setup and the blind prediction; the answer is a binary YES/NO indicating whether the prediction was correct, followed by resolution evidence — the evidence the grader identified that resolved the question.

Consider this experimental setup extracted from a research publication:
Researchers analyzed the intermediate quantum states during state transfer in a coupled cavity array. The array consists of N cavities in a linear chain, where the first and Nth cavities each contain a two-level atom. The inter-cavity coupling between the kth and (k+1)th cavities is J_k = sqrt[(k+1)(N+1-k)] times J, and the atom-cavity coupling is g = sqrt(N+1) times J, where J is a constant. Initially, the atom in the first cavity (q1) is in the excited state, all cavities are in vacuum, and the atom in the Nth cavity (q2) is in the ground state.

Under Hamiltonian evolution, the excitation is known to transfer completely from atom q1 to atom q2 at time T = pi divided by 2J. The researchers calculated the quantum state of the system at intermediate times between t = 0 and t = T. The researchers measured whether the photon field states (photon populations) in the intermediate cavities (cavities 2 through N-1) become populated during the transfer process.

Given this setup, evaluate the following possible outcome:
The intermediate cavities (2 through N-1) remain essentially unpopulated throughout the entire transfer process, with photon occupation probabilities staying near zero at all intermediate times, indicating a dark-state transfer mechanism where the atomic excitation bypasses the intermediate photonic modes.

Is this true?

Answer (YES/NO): NO